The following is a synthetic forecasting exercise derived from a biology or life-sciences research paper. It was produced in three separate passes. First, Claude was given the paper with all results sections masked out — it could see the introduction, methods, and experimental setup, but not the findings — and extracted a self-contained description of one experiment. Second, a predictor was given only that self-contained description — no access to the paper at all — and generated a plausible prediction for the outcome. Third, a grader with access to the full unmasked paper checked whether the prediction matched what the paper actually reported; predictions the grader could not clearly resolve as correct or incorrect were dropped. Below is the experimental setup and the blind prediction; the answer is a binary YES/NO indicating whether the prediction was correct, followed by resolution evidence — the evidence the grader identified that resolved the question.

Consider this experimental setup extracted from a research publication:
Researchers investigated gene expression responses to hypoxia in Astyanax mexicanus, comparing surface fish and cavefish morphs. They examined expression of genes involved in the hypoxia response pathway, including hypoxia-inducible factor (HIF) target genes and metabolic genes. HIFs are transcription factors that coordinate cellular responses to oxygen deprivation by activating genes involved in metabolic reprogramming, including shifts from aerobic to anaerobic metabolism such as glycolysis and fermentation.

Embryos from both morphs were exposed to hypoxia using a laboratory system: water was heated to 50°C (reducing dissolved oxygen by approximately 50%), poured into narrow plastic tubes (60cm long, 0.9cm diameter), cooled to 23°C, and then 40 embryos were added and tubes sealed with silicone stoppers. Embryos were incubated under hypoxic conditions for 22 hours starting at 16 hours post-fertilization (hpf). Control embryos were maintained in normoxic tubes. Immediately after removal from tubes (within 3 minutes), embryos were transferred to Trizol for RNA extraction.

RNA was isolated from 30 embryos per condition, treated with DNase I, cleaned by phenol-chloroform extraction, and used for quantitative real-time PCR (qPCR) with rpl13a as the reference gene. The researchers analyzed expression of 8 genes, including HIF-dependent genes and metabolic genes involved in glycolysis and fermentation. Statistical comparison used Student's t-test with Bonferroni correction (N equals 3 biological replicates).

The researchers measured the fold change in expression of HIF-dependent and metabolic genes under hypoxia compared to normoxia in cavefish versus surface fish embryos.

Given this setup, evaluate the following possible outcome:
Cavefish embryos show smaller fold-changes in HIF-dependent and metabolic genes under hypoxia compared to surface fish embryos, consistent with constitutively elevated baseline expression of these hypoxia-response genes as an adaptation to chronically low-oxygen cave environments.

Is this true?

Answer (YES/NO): NO